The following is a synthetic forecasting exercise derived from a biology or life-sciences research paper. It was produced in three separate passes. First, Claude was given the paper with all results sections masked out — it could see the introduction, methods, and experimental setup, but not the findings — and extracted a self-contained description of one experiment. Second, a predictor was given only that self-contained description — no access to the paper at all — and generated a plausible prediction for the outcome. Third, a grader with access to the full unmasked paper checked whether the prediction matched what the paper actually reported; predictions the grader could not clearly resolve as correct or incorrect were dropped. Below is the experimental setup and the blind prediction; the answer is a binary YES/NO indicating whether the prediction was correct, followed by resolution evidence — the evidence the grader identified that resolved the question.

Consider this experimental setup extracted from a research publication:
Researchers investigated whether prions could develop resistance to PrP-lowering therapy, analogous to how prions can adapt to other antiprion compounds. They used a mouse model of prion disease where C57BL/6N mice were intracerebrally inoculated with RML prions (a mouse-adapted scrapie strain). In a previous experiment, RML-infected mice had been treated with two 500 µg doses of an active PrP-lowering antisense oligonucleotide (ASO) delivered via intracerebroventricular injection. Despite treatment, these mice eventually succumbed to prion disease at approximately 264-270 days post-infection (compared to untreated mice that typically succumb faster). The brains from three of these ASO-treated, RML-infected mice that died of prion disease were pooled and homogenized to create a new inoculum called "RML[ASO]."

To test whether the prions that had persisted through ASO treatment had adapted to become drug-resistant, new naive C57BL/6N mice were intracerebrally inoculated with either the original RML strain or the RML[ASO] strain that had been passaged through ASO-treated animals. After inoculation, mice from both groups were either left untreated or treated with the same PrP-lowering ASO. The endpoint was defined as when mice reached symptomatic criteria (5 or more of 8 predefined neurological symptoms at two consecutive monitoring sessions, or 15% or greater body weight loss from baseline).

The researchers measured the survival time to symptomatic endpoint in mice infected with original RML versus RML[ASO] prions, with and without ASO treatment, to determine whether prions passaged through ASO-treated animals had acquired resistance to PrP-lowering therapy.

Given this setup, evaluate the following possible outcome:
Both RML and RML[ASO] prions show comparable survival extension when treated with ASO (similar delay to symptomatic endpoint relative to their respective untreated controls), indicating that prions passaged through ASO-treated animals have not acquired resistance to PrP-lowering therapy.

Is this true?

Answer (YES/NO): YES